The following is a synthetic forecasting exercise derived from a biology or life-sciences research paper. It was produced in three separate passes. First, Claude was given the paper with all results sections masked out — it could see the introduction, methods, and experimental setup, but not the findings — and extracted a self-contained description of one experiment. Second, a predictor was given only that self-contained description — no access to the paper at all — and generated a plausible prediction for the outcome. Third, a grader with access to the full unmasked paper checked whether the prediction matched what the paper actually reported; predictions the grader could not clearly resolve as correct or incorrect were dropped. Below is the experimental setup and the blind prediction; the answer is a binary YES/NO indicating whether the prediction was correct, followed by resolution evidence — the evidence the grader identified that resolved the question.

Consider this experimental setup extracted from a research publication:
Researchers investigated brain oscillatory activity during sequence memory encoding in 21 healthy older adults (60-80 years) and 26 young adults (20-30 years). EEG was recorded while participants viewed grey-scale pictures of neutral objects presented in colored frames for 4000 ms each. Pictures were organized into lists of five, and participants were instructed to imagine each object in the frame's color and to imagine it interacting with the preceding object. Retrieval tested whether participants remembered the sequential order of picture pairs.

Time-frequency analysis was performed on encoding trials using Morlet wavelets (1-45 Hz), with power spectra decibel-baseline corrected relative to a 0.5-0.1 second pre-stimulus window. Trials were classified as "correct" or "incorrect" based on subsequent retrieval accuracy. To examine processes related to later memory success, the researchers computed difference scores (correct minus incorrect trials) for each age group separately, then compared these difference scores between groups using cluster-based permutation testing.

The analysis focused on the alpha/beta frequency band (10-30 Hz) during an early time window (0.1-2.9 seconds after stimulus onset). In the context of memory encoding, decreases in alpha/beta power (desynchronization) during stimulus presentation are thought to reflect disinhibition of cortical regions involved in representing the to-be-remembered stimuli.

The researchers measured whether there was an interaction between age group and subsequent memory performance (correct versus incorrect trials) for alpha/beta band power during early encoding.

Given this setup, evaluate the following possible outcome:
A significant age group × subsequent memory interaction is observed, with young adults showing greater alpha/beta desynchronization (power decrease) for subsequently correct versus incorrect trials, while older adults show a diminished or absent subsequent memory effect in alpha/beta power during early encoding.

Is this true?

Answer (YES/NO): NO